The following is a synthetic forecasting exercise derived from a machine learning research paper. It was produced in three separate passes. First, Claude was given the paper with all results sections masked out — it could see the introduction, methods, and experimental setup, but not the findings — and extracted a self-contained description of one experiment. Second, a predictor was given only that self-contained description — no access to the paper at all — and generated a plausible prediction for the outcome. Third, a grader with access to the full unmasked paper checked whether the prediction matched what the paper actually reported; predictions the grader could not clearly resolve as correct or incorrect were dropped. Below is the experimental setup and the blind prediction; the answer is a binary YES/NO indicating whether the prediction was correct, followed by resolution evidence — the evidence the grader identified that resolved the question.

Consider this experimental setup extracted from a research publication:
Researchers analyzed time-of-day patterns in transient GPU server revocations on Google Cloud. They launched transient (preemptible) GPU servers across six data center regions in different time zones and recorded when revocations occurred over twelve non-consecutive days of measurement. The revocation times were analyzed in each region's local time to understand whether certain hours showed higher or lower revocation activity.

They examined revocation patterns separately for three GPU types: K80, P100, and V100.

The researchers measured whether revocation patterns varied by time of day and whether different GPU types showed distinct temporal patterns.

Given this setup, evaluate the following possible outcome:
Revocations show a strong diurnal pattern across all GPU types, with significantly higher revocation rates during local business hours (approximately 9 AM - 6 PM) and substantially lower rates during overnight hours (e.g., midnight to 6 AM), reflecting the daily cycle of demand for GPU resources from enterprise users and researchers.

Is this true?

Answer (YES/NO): NO